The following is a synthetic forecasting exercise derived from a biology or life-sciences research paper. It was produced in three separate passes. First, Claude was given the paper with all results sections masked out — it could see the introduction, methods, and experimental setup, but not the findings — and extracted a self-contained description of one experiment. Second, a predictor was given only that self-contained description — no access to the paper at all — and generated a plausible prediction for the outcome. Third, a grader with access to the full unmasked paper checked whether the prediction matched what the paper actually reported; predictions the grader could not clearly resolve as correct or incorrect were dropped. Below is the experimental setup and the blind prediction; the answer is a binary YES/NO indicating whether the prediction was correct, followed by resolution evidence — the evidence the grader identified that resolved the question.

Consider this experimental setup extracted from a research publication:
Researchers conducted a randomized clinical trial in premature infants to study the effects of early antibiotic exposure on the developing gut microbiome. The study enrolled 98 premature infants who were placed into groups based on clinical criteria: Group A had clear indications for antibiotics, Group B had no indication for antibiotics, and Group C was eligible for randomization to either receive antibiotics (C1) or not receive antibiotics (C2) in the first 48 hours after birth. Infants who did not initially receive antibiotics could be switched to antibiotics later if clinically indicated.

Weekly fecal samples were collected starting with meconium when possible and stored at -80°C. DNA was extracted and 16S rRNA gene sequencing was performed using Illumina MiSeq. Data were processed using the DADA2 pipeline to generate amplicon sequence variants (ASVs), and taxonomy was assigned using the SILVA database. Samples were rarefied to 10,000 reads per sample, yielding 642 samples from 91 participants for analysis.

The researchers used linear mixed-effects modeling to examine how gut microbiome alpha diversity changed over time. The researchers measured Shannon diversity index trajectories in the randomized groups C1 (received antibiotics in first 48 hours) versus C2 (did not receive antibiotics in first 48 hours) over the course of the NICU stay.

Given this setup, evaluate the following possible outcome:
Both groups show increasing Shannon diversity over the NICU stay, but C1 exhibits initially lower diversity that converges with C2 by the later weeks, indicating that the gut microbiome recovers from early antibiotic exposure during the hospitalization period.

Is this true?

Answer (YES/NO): NO